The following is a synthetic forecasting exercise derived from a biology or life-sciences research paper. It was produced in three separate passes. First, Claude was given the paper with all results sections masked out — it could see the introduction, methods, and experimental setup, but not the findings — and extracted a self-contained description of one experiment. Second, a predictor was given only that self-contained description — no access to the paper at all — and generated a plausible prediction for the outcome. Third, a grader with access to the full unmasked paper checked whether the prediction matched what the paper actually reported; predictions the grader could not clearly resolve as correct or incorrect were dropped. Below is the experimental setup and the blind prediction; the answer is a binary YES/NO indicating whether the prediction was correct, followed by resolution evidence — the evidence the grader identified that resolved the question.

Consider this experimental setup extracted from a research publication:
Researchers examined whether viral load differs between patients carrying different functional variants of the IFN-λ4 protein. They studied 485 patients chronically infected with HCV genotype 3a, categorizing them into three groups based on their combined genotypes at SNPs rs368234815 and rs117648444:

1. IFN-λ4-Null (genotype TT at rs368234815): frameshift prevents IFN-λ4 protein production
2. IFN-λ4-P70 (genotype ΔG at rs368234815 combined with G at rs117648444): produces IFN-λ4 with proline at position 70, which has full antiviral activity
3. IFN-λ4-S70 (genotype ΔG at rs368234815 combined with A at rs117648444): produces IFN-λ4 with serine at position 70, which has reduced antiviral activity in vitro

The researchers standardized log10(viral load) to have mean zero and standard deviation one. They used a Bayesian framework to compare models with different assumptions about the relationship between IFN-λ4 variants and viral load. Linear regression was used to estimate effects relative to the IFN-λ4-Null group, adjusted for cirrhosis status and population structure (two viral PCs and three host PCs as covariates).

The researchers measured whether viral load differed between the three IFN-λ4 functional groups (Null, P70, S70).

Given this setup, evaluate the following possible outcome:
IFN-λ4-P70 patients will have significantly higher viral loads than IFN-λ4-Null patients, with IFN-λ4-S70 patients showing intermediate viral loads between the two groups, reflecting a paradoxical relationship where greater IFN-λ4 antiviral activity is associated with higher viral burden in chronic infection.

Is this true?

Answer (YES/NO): NO